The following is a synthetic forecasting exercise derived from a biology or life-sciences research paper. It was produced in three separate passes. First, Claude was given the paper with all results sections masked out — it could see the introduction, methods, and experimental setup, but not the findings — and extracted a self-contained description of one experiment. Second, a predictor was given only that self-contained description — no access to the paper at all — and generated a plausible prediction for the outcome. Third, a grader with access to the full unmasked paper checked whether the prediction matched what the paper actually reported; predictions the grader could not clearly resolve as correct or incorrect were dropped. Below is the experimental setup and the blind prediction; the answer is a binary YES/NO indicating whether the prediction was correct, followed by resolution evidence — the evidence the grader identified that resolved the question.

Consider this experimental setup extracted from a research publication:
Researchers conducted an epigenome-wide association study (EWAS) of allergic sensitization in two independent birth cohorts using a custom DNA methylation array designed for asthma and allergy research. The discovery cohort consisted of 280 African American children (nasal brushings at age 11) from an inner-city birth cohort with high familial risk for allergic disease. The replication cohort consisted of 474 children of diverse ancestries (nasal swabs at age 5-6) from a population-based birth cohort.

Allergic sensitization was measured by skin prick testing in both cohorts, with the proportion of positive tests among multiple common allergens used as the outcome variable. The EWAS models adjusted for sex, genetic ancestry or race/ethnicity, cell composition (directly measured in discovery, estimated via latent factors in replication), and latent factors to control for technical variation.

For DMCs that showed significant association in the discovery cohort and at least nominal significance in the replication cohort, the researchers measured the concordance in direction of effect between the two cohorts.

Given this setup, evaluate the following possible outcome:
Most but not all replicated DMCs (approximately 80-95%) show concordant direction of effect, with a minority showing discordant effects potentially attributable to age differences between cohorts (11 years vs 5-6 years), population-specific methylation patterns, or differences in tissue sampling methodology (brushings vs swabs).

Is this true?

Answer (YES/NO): NO